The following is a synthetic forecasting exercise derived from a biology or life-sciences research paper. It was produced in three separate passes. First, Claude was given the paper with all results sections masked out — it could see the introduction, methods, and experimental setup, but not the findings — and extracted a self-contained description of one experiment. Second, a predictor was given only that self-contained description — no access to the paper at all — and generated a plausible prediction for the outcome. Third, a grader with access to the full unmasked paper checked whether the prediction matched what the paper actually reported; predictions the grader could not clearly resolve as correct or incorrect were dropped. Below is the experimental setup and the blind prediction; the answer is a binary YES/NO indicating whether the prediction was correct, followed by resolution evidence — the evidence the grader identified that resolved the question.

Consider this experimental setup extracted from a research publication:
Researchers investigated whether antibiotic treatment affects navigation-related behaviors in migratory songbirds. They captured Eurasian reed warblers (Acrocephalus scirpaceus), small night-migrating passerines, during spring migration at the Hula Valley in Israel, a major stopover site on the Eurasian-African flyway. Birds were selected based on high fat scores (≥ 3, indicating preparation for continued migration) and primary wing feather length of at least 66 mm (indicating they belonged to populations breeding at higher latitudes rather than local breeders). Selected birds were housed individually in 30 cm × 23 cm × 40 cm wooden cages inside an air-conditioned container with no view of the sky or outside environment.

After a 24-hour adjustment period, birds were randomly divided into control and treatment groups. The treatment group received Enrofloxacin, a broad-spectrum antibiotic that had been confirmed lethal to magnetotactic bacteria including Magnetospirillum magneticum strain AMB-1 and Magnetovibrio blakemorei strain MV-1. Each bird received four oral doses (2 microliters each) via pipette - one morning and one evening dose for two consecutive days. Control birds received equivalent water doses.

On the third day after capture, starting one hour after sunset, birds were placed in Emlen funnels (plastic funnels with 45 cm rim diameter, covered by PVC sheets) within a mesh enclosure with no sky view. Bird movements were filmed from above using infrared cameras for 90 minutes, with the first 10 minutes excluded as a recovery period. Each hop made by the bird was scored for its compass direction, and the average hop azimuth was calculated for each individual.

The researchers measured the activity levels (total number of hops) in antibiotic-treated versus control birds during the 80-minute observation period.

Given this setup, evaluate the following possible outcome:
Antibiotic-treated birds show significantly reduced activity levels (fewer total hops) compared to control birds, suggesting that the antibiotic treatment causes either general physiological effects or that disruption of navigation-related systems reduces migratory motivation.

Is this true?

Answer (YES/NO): NO